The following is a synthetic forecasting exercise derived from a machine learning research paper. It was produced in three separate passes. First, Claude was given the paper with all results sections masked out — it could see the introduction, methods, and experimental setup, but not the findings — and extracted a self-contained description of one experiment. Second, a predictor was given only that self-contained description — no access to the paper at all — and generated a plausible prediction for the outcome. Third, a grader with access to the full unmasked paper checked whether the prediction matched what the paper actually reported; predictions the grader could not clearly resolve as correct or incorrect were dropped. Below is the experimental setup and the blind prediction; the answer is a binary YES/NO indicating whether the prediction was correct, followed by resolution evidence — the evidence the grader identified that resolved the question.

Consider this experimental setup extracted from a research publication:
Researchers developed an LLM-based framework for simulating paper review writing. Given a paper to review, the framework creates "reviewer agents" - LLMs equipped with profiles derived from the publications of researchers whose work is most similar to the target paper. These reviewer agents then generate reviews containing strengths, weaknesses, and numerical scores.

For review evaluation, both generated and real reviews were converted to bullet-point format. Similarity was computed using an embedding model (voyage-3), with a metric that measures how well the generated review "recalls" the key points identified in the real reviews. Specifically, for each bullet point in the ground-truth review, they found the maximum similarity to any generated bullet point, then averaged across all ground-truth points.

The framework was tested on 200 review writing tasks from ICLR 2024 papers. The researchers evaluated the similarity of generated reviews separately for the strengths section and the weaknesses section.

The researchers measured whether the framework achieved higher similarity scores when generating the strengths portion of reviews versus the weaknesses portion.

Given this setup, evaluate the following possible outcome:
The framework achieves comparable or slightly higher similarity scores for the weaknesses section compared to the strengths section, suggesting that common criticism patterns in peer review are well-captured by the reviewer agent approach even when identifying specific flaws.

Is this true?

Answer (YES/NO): NO